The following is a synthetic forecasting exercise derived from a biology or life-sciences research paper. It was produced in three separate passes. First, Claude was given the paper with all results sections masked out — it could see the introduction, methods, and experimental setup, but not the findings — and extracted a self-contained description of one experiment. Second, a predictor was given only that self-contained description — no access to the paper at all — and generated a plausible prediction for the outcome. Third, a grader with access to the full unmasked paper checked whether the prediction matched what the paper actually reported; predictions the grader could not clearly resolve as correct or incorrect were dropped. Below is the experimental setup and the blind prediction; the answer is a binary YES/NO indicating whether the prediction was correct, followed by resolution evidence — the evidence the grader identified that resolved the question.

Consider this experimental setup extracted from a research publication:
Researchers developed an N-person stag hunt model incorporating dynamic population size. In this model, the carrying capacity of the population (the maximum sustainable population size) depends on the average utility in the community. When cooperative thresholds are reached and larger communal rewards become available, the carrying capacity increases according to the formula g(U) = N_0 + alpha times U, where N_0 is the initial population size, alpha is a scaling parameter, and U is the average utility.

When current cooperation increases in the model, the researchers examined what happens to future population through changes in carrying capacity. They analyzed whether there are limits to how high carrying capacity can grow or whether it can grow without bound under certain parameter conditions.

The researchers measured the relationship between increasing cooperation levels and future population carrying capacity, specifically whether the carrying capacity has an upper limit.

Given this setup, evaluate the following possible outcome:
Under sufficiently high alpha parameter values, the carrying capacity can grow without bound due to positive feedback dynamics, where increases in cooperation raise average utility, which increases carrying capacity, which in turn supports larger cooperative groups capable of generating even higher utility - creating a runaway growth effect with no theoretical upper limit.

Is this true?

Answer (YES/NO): NO